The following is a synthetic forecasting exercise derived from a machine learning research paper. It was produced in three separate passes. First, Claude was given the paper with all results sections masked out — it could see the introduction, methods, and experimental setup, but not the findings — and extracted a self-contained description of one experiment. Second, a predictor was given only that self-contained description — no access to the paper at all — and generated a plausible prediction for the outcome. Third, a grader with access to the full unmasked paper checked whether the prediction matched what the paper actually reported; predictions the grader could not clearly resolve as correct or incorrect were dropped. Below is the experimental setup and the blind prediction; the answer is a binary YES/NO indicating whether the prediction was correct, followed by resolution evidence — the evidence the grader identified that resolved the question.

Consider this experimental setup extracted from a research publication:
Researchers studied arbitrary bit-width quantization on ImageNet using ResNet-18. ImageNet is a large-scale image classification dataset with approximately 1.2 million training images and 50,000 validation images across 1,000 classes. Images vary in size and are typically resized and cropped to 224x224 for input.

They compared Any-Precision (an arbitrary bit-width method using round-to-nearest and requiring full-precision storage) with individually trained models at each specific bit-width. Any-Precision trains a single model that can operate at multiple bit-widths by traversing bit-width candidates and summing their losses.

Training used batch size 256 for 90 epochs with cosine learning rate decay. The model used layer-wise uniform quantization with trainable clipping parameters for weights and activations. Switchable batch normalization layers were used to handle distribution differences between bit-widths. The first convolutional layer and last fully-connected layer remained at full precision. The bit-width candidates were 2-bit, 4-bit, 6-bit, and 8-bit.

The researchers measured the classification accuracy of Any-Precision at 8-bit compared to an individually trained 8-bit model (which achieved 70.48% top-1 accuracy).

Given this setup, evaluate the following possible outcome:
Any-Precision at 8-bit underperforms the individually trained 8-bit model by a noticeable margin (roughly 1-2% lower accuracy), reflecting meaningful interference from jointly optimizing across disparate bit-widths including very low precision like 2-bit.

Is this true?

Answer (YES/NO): NO